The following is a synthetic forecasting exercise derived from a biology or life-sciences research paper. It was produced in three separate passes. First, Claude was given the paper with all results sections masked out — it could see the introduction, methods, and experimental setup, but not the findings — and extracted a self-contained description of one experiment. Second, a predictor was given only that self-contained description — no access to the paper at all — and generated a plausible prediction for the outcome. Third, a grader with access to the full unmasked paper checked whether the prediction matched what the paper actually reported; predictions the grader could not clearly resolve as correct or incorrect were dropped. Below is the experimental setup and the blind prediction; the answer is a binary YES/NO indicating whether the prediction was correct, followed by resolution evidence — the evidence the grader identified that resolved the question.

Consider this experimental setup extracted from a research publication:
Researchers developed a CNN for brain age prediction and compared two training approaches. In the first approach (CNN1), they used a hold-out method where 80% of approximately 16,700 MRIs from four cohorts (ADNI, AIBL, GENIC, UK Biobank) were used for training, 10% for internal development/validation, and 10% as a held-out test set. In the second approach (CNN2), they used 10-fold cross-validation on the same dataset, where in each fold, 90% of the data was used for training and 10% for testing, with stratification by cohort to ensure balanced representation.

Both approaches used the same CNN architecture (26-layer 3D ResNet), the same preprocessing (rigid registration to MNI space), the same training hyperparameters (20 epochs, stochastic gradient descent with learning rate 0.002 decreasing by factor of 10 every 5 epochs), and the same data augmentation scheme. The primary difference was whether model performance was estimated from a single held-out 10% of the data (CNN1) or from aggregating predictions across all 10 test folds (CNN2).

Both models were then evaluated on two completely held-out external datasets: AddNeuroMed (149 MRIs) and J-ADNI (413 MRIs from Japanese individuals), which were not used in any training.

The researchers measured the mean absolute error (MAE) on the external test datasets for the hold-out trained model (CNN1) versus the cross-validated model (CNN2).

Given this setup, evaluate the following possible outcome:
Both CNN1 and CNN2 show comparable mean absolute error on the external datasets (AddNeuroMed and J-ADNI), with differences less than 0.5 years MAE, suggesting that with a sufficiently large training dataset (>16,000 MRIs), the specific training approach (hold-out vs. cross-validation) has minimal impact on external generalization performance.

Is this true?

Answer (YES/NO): NO